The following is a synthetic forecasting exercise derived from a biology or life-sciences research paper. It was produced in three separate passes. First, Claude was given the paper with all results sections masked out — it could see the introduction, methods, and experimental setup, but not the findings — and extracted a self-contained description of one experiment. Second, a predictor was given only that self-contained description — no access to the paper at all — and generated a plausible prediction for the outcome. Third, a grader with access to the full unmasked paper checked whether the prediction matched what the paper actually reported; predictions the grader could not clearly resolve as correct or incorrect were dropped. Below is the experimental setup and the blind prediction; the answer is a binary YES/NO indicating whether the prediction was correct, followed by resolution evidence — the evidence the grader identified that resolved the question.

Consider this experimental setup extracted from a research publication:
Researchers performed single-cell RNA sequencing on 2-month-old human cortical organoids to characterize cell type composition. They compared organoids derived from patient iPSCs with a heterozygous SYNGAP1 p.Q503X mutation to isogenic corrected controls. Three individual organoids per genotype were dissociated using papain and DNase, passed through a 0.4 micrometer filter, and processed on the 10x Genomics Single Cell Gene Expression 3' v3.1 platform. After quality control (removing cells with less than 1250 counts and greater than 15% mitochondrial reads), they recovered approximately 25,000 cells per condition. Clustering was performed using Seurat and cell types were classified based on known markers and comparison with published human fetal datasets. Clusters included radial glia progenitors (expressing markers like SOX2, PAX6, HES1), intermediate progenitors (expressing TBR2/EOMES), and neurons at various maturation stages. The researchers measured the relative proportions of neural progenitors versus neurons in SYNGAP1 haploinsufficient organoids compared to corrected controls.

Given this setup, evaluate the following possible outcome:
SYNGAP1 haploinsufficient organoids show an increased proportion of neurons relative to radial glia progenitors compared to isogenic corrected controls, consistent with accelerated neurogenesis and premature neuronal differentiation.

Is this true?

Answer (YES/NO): NO